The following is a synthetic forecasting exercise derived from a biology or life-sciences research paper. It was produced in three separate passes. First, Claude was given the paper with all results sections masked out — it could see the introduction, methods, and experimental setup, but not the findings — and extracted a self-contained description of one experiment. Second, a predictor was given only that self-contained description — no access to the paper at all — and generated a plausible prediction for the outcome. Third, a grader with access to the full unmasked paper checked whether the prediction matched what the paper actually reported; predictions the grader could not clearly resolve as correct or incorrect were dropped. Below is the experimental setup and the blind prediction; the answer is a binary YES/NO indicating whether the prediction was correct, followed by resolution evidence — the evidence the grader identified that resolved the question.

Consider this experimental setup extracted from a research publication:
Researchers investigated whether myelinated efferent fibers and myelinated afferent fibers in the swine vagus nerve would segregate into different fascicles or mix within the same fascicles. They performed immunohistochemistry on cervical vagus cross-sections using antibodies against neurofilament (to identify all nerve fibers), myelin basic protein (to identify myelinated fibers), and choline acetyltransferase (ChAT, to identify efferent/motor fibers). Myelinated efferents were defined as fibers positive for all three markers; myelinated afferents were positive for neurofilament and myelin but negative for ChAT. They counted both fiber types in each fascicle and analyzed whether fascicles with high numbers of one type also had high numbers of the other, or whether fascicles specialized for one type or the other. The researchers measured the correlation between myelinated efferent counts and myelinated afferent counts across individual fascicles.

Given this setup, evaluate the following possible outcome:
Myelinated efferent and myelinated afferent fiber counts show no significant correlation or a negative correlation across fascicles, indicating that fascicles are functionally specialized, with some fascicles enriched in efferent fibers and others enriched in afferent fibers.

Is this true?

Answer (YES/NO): YES